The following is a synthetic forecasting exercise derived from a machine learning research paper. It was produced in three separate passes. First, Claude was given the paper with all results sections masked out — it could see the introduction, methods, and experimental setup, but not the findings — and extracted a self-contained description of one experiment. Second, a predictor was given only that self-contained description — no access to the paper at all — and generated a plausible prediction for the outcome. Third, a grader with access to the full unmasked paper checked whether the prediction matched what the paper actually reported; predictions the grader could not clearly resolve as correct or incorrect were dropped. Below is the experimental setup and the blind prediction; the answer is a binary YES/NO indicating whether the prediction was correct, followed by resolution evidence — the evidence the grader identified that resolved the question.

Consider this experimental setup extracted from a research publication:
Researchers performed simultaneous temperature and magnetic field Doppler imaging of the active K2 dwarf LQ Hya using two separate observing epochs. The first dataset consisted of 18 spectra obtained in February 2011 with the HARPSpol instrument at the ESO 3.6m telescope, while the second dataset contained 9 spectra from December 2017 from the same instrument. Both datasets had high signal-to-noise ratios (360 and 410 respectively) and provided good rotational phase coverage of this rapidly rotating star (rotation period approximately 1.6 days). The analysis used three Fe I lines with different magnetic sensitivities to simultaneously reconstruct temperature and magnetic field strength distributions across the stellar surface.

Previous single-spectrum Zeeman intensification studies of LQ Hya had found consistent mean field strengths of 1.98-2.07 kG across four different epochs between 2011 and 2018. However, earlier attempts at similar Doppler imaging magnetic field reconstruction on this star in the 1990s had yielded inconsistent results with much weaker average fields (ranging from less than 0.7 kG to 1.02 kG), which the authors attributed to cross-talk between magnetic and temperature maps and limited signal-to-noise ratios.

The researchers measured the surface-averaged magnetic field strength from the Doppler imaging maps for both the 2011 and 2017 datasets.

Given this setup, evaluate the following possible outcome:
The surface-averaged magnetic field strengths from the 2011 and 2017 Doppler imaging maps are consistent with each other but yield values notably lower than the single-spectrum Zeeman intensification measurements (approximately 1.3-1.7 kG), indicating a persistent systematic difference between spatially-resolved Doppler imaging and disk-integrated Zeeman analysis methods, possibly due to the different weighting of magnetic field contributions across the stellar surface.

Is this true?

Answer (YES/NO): NO